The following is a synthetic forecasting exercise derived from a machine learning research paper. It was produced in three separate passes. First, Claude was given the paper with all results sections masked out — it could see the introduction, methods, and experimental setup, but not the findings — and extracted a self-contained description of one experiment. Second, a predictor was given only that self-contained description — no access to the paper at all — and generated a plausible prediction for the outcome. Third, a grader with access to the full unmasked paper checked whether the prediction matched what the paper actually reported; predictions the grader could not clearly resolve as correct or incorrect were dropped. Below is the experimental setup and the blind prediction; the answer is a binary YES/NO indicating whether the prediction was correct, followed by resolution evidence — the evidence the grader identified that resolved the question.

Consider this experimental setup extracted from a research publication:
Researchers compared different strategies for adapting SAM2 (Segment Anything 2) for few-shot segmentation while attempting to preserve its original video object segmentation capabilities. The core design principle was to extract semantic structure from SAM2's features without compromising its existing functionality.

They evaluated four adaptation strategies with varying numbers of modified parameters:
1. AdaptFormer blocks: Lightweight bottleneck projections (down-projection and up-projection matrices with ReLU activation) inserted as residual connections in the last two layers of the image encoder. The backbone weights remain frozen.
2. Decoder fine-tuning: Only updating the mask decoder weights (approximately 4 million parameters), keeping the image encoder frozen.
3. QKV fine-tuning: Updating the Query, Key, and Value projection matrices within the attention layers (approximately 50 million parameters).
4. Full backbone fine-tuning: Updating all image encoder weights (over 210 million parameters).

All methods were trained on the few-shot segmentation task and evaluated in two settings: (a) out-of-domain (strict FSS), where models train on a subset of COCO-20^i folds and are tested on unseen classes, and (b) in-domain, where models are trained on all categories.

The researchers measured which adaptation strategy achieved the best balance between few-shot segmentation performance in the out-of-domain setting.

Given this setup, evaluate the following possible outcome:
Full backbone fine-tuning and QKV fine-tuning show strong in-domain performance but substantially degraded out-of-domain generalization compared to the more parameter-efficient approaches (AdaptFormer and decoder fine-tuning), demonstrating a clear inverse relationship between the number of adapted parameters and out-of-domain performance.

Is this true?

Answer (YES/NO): NO